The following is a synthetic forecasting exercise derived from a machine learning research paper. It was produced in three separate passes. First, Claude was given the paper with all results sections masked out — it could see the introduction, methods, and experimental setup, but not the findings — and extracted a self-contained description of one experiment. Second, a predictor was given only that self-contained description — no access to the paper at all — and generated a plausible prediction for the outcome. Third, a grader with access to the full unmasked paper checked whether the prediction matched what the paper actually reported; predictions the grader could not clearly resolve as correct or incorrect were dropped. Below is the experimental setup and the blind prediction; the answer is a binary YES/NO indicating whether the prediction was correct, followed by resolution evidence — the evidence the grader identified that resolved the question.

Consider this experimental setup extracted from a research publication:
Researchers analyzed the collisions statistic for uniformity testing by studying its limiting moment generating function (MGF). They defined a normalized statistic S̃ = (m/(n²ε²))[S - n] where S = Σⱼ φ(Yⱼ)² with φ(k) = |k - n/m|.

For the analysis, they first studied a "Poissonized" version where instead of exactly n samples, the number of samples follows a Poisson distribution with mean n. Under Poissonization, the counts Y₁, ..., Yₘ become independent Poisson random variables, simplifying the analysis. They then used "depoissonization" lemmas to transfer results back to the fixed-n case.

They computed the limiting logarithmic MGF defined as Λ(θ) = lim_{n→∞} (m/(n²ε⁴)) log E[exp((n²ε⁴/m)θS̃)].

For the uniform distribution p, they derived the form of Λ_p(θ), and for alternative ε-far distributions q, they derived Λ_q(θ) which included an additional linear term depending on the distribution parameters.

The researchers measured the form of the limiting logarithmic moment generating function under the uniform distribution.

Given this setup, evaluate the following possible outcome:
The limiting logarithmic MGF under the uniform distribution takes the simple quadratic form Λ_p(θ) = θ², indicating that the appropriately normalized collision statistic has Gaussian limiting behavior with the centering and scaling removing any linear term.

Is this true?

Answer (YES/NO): YES